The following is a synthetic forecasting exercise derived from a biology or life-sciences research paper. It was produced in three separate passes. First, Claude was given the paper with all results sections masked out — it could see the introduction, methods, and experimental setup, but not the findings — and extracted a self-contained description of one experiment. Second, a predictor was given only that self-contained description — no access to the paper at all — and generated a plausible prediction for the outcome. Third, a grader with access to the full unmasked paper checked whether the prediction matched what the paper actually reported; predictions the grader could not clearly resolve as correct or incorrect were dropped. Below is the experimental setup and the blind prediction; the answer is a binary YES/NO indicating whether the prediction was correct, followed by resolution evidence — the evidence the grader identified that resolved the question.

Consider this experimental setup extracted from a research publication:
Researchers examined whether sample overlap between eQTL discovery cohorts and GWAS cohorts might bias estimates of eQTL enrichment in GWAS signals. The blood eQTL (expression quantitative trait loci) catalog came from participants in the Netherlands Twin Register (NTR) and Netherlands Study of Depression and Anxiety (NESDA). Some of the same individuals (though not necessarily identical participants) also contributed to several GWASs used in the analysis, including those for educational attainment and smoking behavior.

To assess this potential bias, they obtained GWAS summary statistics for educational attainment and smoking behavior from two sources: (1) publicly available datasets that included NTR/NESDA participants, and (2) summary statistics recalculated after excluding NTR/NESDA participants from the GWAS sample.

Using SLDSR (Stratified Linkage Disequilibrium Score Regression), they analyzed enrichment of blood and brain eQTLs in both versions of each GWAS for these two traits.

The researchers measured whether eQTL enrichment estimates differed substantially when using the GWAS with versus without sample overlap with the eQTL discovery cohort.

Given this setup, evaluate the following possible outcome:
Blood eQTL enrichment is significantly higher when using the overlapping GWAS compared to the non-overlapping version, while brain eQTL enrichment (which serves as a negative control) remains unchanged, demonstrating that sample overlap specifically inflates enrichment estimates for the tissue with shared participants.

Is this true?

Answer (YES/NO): NO